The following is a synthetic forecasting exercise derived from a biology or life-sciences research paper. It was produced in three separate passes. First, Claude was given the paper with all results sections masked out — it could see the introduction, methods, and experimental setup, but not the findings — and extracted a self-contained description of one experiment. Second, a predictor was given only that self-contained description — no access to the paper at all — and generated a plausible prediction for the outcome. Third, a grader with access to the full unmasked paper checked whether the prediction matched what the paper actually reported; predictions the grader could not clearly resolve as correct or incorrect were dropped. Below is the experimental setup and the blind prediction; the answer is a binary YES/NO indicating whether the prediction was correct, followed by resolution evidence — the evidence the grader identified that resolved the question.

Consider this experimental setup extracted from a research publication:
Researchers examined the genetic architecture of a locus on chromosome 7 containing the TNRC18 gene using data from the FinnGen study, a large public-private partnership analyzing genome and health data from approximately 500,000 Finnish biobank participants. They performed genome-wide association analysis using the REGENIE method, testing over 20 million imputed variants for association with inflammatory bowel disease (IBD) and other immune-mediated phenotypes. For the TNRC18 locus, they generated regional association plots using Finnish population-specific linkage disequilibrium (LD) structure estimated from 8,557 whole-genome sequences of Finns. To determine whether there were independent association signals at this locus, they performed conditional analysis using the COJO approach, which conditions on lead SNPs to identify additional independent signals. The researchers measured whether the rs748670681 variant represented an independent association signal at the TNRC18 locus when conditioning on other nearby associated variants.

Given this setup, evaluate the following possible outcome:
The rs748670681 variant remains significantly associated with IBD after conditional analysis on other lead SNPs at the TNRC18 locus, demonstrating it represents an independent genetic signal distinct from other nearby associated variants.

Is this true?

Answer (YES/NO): YES